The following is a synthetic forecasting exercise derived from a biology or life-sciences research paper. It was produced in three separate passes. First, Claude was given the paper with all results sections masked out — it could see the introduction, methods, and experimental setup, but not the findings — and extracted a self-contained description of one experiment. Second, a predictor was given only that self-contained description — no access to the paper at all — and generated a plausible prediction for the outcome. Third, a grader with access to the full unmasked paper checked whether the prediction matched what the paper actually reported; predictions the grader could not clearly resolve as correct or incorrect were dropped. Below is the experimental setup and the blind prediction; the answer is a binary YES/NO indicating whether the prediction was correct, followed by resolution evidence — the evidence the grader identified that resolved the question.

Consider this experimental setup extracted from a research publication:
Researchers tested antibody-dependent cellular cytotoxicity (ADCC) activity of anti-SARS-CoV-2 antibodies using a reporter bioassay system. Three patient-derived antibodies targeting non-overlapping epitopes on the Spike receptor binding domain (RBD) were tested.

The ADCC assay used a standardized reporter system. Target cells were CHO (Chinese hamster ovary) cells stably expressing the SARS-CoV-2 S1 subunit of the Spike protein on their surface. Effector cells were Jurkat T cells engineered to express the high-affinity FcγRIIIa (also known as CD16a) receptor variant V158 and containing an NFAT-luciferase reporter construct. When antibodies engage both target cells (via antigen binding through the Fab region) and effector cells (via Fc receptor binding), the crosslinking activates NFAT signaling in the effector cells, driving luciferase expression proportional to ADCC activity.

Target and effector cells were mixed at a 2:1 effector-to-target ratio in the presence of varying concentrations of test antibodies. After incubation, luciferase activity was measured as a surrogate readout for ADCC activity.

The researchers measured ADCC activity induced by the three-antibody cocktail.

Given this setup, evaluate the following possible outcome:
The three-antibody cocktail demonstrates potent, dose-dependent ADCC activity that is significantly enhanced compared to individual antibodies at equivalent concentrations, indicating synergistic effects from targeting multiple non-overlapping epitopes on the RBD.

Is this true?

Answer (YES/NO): YES